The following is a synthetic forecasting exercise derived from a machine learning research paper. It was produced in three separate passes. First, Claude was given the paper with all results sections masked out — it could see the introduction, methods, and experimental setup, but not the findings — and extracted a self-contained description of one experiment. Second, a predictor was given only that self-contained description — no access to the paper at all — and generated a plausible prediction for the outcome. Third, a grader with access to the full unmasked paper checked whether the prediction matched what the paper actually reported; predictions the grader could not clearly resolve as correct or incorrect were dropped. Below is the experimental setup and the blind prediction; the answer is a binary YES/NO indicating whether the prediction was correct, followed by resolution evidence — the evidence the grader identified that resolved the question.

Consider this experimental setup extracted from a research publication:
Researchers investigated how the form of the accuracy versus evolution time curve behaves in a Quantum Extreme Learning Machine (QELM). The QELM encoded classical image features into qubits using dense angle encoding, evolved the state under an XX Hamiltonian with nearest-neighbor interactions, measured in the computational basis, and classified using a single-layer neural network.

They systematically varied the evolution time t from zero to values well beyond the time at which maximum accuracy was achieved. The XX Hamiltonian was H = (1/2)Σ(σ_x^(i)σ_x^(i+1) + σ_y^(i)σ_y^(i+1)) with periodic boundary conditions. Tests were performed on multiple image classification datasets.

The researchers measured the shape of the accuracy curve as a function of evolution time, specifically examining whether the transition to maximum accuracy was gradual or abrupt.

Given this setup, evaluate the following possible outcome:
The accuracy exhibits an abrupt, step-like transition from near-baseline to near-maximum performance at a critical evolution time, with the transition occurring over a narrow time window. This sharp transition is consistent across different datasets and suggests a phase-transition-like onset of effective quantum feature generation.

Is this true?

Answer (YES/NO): YES